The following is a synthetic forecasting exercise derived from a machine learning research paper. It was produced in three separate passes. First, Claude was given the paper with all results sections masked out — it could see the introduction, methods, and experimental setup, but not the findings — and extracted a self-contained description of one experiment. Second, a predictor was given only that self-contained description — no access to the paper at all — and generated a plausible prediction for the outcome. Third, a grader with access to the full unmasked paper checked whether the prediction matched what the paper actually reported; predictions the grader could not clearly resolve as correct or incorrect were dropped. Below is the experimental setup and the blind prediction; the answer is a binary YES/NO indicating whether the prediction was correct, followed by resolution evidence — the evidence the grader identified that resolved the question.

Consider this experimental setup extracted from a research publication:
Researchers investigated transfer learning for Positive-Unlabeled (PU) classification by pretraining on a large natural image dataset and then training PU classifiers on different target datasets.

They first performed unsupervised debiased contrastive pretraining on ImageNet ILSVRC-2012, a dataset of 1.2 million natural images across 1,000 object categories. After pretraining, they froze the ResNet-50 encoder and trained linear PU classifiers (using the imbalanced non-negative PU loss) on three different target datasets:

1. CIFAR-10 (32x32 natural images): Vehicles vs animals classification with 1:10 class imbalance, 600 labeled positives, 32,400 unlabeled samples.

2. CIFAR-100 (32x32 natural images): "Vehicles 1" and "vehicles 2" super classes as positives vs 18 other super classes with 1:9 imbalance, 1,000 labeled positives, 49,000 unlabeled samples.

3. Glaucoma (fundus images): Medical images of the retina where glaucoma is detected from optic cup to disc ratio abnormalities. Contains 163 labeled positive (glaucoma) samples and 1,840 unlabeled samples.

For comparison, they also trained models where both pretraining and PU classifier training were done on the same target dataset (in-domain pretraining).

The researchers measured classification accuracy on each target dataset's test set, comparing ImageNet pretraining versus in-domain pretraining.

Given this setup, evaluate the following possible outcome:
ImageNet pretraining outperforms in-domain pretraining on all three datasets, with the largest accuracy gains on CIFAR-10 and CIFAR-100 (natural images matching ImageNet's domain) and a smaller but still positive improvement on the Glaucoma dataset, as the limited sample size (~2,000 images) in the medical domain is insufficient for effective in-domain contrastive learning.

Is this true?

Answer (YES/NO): NO